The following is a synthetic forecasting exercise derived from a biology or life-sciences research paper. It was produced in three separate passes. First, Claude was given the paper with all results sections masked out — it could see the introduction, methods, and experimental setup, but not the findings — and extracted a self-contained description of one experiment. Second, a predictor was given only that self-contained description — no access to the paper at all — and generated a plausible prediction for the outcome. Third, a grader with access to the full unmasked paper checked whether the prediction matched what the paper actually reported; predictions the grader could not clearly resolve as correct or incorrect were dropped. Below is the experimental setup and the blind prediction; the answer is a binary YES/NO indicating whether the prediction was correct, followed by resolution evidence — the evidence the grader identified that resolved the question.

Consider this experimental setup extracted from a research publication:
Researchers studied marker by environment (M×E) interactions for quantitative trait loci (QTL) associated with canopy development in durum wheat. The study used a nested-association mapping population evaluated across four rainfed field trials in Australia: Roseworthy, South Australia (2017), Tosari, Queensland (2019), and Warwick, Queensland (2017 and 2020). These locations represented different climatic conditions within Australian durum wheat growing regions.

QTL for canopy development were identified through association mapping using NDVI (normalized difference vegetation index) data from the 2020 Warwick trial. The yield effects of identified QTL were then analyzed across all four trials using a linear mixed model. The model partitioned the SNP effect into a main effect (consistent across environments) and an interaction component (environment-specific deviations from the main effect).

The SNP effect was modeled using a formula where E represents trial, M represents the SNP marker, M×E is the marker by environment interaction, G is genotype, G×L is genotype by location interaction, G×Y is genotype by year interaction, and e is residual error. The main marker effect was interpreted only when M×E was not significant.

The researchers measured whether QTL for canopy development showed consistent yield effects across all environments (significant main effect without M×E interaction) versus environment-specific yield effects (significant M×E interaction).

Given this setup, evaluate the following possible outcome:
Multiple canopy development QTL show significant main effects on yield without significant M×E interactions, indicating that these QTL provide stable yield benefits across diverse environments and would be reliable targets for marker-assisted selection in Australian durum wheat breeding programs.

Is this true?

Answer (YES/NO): NO